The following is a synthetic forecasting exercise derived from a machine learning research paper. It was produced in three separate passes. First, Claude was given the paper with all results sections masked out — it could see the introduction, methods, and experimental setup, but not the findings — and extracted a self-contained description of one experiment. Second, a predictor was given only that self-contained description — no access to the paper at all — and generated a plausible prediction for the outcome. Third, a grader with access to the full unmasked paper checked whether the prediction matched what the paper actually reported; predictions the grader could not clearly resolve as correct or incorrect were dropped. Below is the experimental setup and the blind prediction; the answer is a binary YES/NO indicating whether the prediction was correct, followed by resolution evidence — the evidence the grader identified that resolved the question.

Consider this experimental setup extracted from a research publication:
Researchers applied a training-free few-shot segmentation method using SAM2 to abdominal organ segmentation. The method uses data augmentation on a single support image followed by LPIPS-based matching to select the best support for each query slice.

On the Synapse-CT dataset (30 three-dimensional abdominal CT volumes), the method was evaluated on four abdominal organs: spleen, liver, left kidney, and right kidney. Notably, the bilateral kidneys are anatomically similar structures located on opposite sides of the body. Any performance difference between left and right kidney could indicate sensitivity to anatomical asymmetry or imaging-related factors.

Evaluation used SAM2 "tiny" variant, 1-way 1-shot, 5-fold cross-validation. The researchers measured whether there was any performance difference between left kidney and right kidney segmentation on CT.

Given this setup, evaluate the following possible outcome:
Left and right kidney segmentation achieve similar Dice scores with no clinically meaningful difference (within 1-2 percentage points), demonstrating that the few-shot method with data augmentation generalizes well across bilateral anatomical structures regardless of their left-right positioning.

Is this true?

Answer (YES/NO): NO